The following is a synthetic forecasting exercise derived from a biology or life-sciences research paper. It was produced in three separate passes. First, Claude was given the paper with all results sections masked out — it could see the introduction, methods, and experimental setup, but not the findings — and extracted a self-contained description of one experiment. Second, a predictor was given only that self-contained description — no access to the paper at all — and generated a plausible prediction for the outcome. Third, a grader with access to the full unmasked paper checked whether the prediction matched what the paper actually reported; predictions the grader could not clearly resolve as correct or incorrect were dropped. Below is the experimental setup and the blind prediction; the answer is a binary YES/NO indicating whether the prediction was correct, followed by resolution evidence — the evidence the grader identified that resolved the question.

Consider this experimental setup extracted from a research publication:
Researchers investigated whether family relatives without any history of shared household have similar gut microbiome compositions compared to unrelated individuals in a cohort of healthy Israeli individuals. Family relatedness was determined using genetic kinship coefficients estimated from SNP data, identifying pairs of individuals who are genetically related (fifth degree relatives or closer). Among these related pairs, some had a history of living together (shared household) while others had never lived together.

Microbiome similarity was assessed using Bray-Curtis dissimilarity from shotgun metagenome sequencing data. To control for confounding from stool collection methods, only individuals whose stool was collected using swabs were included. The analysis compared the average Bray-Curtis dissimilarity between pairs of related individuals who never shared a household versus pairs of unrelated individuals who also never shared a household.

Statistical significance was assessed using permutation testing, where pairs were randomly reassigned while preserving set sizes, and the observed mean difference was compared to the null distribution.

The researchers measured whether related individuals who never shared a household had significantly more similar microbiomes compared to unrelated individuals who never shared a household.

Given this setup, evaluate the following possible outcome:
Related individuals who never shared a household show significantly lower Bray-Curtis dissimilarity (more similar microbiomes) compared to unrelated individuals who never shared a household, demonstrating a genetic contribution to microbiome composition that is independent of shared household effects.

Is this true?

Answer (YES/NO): NO